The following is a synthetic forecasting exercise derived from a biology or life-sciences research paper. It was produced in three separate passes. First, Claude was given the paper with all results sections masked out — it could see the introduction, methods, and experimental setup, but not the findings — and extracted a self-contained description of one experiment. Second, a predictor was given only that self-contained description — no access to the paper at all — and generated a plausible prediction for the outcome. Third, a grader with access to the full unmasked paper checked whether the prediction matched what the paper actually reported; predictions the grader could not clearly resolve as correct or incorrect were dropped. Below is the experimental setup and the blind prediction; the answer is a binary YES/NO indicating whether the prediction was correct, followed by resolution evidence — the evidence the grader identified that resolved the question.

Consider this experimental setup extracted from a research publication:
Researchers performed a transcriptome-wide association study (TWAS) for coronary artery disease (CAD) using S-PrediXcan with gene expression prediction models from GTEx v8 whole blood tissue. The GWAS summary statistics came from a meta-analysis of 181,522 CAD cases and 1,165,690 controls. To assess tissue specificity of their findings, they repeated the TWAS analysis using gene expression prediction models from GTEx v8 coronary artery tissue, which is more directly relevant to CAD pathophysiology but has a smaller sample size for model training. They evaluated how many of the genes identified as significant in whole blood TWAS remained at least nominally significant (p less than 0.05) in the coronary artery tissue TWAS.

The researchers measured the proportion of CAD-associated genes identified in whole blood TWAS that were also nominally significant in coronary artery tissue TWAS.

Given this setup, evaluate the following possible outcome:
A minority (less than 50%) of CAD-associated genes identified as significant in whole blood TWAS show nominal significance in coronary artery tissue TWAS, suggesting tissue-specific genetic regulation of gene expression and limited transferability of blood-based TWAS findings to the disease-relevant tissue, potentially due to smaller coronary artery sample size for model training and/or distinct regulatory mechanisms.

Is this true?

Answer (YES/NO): NO